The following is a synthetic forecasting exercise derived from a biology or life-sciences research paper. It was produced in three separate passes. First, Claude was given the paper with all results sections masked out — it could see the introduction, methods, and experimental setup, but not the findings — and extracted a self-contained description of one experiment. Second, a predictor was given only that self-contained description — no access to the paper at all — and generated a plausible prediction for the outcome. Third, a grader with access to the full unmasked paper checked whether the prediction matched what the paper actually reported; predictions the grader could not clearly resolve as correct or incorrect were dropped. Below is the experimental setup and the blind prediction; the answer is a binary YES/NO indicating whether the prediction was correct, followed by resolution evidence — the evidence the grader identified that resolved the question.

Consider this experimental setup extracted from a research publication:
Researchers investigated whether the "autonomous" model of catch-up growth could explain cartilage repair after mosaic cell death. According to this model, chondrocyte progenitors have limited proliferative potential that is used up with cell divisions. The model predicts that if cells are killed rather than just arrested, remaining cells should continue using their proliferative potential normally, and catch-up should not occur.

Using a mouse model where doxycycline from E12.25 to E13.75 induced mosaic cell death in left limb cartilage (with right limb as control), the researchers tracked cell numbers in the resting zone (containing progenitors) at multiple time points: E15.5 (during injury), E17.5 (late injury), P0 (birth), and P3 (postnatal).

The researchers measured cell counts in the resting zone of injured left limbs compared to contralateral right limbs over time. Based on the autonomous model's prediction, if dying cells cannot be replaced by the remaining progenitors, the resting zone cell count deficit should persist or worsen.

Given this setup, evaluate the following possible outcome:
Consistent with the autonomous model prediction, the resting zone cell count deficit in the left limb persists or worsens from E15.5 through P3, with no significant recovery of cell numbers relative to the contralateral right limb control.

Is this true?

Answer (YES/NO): NO